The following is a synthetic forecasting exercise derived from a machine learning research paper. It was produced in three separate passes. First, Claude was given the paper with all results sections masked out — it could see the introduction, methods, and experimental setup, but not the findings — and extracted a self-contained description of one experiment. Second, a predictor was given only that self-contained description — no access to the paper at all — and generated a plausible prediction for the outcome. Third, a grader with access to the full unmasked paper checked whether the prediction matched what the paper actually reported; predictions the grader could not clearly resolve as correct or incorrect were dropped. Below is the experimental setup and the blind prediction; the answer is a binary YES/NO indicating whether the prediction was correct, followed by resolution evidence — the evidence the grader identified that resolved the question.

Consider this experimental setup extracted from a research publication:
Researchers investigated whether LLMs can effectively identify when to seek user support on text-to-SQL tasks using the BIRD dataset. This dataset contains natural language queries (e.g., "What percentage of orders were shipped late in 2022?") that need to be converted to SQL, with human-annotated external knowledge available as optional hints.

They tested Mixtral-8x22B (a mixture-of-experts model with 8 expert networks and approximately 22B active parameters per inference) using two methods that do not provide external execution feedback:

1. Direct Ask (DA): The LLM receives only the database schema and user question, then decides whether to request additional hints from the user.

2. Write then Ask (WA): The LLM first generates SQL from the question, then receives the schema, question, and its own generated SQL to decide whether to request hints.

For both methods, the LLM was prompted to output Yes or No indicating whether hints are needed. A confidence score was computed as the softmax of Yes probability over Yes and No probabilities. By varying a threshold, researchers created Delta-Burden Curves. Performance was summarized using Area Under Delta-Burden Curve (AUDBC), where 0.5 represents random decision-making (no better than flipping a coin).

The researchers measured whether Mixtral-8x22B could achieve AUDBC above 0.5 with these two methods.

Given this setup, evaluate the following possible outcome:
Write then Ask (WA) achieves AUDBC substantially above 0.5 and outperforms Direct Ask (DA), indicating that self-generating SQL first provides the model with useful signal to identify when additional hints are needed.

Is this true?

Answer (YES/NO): NO